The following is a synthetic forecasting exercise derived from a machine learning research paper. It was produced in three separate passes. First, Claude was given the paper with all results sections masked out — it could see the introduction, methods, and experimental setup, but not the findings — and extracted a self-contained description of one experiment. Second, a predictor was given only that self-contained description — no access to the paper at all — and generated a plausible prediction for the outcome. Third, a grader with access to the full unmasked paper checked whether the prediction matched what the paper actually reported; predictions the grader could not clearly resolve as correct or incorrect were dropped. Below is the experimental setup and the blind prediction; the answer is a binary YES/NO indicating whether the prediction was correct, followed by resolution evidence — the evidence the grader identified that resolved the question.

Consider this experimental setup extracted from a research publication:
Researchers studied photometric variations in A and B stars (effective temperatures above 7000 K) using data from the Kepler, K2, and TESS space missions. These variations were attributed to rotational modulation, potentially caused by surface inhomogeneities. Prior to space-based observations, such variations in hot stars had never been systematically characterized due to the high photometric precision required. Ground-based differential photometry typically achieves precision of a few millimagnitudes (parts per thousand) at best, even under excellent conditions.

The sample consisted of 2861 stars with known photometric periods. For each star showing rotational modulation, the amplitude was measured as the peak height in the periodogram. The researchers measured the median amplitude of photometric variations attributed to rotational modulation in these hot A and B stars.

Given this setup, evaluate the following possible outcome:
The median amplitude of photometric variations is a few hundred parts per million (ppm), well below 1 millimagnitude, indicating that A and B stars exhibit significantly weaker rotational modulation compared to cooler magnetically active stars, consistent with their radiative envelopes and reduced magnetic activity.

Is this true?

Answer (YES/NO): NO